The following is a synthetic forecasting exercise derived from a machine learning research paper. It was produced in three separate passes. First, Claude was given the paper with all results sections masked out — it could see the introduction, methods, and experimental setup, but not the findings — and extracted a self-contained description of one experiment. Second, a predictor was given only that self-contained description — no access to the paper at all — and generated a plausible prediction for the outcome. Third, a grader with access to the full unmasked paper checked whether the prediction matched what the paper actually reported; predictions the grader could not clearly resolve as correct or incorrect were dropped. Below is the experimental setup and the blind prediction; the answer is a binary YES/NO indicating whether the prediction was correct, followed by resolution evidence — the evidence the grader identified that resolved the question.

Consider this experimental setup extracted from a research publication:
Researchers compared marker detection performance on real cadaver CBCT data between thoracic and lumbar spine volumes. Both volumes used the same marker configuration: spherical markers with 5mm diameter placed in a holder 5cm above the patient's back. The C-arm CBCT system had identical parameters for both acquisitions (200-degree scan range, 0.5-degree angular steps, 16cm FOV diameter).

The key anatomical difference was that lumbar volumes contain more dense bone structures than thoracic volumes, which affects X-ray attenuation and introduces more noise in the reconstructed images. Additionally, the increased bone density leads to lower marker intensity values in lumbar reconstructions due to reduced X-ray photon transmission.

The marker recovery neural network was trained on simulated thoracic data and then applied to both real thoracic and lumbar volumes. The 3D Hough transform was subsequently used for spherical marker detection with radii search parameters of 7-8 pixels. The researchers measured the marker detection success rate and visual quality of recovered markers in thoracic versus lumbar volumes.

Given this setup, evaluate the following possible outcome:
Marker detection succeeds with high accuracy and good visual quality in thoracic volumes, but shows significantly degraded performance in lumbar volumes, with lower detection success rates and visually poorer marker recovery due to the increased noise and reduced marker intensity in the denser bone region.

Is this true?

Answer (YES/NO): NO